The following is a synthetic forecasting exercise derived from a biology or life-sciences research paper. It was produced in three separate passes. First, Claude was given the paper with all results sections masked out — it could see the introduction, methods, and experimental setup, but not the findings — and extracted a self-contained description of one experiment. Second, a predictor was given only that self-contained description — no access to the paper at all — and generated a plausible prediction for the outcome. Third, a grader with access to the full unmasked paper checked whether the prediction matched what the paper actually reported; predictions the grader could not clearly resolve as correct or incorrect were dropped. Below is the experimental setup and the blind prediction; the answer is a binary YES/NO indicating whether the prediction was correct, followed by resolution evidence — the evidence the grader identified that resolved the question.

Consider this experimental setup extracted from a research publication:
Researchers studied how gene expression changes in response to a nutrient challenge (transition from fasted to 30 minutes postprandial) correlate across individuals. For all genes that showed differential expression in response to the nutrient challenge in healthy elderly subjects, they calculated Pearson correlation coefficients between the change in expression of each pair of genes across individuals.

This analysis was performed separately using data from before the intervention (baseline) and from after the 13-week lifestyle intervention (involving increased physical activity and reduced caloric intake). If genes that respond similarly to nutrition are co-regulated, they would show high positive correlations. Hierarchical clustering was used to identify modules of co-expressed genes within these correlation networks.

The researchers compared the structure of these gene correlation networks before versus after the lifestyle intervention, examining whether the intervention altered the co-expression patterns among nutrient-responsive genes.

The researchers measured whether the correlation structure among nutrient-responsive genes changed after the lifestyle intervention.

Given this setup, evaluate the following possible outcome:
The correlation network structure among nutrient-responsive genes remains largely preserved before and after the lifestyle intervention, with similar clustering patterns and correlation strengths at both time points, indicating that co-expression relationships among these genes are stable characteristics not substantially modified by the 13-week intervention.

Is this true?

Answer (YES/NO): NO